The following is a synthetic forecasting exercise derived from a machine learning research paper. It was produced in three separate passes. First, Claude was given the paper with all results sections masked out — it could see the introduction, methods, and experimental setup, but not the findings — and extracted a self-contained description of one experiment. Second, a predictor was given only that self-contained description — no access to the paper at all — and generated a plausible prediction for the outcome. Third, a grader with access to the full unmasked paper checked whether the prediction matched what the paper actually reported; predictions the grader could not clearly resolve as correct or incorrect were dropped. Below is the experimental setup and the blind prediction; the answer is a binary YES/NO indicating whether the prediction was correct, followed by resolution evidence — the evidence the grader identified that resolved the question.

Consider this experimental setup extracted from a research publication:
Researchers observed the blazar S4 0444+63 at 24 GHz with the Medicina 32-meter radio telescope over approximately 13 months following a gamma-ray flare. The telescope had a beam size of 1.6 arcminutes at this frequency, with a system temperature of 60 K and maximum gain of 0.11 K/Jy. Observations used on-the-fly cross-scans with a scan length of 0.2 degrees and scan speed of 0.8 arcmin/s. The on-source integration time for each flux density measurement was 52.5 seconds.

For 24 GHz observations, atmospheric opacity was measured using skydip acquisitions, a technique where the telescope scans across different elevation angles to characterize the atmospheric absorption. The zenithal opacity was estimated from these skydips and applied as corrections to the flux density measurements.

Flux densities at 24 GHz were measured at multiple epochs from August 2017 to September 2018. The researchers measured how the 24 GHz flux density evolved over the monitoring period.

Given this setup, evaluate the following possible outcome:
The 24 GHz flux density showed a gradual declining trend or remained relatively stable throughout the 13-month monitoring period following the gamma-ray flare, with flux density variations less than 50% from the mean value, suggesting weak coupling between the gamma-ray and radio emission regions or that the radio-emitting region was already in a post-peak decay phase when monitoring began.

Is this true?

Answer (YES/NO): NO